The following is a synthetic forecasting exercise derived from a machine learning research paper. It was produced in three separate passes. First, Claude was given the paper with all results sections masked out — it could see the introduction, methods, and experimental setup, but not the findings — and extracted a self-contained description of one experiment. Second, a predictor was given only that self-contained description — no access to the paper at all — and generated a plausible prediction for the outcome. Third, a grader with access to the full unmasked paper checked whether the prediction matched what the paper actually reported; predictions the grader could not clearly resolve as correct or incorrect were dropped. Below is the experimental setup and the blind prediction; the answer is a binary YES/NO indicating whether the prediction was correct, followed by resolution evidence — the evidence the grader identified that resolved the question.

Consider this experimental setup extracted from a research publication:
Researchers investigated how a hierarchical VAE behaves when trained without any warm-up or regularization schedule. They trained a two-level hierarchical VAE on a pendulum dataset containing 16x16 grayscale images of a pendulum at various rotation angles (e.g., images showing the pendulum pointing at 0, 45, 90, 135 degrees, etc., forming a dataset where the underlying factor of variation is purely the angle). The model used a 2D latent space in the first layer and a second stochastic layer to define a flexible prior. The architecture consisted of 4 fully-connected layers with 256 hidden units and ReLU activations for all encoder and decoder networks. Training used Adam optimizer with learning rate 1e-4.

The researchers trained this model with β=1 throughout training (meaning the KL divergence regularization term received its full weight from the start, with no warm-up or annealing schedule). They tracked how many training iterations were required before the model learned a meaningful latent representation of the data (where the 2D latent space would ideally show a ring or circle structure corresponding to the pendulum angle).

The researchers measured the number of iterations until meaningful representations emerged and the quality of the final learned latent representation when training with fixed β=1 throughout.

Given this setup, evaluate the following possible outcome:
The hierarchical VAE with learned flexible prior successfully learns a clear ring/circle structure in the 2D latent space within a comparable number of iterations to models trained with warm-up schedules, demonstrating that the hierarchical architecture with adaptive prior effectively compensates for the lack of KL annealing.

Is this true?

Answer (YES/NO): NO